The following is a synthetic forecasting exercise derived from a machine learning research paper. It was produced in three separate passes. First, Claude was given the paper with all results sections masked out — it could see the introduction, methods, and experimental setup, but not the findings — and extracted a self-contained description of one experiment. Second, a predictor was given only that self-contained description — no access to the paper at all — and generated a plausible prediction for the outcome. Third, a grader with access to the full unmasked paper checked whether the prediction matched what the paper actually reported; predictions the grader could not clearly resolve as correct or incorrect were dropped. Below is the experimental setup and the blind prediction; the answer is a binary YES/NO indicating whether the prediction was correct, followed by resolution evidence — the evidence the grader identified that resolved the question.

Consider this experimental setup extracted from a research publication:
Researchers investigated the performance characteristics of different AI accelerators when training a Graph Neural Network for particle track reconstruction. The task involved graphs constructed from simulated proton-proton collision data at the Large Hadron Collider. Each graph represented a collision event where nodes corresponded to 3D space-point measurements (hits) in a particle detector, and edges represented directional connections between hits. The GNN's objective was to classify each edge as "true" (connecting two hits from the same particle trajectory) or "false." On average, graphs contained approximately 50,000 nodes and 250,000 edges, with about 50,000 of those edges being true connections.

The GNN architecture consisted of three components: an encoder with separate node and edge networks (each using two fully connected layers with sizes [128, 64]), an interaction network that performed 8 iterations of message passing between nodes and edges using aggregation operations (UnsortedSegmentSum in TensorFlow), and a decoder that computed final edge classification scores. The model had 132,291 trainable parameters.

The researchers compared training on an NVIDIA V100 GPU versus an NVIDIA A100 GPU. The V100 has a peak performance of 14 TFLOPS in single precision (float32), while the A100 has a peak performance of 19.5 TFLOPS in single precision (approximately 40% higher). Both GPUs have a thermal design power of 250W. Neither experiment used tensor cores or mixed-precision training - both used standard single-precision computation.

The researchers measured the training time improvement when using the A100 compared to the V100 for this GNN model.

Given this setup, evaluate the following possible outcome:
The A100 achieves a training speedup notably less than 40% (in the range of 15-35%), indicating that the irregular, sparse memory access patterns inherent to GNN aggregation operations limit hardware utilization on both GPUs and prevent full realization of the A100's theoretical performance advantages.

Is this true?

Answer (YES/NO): NO